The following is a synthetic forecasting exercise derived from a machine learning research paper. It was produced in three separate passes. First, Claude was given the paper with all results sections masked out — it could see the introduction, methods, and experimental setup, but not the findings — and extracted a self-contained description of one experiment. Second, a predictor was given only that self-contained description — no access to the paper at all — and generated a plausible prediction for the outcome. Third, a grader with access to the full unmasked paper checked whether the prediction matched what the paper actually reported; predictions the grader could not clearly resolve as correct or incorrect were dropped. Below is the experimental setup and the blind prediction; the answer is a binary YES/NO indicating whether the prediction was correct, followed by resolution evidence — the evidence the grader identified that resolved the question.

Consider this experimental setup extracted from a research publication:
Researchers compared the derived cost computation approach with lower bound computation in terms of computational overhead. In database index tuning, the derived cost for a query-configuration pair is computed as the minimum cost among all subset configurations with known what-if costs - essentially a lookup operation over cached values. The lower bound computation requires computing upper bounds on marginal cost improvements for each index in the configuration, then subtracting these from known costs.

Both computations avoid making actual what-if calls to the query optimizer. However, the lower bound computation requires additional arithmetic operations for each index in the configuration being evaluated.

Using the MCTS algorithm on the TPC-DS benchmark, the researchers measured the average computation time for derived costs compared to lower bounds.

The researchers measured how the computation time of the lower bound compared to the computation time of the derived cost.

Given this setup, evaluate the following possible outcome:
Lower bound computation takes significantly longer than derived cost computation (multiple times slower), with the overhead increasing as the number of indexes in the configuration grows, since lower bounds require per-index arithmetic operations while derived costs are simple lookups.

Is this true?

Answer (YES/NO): NO